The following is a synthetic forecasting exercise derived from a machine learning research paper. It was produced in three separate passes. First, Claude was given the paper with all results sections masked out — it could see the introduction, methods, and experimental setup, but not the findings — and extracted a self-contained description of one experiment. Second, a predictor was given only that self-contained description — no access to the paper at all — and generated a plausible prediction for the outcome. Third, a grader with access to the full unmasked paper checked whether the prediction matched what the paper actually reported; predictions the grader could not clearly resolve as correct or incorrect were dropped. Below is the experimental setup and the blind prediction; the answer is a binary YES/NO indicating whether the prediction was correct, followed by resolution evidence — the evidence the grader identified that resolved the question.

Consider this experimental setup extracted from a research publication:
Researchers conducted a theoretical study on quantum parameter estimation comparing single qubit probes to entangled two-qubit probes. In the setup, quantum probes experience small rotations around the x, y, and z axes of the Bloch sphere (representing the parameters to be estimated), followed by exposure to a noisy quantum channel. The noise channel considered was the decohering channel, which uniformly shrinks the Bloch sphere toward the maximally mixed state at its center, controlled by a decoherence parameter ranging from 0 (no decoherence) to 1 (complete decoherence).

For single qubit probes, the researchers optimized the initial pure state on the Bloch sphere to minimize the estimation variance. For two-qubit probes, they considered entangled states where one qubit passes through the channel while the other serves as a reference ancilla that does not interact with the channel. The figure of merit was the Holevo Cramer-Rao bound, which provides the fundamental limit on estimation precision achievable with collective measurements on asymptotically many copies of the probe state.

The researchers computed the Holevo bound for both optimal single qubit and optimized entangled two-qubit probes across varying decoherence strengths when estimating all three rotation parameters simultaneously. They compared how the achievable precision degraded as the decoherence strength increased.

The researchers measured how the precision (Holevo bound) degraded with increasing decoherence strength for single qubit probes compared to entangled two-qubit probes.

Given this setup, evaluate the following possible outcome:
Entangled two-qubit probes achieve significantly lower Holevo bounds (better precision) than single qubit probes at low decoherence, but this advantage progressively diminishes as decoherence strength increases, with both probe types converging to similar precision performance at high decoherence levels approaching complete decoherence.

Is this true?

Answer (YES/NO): NO